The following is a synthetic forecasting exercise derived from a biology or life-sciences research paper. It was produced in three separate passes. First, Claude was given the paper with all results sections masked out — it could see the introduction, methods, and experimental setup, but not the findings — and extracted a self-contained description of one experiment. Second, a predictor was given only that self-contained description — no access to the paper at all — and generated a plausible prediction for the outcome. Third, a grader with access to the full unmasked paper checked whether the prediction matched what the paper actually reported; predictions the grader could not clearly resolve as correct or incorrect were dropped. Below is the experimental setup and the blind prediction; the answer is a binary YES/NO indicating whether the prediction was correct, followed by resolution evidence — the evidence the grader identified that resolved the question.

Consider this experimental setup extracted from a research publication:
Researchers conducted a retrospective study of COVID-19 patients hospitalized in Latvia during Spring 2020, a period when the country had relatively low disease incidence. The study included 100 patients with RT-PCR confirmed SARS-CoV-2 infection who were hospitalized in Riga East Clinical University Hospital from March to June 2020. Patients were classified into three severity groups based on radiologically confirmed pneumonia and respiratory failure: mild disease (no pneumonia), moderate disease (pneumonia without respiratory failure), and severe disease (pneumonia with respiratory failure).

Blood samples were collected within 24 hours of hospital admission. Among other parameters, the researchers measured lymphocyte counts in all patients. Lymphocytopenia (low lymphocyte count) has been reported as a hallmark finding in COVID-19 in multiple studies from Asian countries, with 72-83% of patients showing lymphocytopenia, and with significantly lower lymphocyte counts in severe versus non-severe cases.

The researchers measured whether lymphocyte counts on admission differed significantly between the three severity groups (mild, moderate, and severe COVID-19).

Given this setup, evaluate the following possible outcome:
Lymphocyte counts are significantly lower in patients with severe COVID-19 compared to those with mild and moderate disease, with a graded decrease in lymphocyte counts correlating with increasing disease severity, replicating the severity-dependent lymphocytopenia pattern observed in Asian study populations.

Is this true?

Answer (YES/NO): NO